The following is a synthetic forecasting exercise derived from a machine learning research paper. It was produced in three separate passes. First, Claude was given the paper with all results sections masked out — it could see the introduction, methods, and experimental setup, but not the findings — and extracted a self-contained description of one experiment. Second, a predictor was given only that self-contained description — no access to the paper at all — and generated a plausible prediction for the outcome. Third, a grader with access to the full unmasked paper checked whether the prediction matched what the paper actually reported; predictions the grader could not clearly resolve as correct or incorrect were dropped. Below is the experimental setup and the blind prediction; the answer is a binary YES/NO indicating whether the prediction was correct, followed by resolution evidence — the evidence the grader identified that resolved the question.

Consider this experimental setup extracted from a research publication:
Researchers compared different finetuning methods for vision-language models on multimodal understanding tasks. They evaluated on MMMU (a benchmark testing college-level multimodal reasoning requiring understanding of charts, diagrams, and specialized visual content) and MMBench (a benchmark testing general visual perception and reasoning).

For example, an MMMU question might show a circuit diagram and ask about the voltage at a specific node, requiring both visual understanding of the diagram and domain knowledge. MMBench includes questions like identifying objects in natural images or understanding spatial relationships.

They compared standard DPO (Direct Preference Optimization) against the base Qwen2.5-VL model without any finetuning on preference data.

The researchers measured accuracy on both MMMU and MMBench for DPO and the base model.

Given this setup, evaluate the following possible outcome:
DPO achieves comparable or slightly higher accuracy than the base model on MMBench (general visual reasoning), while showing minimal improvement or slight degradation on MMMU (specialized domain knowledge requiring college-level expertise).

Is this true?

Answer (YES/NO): YES